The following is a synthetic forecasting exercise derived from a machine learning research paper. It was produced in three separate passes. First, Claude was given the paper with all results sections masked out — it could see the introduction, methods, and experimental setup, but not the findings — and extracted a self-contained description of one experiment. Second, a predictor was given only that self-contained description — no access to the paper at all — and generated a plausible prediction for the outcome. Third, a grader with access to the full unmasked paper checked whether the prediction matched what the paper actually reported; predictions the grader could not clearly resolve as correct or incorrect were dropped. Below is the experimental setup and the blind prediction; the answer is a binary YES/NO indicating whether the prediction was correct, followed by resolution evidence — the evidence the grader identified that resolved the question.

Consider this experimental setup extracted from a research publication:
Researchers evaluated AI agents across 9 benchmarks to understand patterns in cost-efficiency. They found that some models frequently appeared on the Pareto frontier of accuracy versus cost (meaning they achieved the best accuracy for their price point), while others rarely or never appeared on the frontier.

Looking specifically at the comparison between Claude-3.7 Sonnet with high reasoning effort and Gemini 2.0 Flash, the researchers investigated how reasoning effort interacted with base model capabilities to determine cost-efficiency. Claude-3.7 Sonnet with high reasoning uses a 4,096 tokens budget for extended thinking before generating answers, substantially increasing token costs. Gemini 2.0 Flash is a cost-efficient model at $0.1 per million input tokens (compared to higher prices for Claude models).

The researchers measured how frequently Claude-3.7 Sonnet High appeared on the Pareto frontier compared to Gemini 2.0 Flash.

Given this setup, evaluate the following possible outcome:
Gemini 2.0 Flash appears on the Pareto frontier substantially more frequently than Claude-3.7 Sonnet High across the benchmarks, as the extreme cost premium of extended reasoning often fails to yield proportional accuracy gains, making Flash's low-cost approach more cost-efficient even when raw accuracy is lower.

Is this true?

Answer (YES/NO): YES